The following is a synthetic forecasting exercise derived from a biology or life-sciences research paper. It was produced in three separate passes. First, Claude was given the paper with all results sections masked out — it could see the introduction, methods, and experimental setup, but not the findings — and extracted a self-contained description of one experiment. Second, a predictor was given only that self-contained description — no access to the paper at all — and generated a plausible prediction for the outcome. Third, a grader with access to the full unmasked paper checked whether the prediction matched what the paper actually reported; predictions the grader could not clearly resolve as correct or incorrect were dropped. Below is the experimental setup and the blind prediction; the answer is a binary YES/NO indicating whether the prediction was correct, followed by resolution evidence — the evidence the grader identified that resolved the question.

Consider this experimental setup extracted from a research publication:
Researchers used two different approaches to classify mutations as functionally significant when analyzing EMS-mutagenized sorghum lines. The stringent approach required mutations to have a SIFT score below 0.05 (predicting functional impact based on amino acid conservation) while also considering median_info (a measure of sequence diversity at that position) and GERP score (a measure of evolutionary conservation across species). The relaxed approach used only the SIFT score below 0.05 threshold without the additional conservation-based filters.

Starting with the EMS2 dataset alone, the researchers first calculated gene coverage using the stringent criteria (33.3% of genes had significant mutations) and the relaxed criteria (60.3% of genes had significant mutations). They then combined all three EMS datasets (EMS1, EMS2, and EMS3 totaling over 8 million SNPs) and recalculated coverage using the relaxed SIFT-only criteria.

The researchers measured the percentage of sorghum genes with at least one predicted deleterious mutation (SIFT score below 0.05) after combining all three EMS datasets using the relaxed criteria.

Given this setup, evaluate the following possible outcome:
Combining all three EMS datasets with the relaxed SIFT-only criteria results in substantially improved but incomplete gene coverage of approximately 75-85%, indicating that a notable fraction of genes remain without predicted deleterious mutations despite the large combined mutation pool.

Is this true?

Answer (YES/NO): NO